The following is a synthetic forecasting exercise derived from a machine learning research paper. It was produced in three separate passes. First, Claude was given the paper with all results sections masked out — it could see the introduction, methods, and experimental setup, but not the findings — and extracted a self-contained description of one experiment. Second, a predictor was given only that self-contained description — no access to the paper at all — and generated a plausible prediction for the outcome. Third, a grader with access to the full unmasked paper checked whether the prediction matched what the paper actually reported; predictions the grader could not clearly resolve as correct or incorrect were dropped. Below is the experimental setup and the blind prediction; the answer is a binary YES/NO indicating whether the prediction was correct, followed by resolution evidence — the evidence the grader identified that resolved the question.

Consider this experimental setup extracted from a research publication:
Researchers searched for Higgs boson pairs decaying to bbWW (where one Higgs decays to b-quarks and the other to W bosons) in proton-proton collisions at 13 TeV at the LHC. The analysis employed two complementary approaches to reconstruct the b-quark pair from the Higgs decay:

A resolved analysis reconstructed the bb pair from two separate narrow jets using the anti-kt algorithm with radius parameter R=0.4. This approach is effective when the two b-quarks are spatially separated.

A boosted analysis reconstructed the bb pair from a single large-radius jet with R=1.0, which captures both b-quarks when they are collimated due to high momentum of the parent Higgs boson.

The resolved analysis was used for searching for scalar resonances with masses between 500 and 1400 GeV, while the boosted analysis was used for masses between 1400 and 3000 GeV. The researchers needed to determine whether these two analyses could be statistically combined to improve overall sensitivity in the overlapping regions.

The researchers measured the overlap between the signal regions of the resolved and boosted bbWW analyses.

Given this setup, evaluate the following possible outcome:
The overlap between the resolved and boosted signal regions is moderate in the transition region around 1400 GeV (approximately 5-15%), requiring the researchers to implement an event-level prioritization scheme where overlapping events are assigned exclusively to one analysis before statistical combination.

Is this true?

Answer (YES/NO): NO